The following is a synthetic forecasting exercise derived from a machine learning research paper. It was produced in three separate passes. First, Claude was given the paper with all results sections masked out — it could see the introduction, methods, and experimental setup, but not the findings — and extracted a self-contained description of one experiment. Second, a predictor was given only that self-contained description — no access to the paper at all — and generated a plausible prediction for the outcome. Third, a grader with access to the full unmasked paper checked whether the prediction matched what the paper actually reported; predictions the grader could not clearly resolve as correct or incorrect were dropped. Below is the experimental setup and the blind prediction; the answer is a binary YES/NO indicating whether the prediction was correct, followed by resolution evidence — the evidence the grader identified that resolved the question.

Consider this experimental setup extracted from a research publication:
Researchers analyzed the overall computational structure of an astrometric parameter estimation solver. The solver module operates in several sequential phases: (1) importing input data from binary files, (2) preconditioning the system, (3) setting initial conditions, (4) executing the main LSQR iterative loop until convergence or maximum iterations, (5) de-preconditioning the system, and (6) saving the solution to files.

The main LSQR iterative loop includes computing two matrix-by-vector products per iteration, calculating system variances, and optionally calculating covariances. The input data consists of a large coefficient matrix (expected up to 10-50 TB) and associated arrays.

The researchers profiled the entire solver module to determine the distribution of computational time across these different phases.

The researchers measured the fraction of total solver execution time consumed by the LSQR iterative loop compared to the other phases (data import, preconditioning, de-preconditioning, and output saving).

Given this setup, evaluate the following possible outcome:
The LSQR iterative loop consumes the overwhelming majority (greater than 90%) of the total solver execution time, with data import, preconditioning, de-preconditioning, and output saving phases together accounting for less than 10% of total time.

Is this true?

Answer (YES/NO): YES